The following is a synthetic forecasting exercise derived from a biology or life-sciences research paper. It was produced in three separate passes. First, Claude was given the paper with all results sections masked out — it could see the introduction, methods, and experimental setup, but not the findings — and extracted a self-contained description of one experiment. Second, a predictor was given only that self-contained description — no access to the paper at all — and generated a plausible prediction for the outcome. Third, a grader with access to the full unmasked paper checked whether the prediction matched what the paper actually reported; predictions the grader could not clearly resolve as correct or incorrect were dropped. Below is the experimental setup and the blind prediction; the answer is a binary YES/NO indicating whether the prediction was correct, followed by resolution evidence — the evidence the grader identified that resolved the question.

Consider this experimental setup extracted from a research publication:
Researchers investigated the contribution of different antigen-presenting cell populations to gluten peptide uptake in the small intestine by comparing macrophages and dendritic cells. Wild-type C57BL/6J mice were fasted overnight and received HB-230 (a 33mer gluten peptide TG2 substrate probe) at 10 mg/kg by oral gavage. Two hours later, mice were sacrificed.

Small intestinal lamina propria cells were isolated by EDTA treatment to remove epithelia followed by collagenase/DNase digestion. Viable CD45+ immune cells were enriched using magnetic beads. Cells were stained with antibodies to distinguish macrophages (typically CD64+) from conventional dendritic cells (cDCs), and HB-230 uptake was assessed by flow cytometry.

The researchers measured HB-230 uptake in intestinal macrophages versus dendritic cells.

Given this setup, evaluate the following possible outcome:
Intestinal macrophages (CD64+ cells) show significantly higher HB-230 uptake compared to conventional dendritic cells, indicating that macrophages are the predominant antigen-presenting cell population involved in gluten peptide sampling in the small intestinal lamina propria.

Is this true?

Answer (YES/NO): NO